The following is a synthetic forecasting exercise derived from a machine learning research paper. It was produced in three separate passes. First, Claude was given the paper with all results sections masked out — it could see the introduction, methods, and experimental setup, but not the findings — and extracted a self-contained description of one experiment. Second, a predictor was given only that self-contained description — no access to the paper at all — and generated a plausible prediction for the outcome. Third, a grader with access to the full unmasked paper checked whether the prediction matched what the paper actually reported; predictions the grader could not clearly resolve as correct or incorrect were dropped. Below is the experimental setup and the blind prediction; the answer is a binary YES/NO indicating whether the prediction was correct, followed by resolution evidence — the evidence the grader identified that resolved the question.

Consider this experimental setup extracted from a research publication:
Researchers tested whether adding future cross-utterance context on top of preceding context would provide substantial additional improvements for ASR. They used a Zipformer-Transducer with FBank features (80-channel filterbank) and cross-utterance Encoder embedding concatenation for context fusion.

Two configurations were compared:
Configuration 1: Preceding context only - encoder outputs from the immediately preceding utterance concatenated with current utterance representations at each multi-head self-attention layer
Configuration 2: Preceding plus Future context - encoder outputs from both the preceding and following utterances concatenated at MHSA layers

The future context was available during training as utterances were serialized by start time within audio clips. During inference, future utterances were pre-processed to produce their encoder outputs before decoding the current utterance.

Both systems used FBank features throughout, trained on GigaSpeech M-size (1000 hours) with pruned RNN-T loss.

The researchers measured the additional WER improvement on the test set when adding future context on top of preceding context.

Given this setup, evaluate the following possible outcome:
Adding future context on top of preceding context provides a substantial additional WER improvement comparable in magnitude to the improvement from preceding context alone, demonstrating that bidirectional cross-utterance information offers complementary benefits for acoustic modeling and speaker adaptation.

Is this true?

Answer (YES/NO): NO